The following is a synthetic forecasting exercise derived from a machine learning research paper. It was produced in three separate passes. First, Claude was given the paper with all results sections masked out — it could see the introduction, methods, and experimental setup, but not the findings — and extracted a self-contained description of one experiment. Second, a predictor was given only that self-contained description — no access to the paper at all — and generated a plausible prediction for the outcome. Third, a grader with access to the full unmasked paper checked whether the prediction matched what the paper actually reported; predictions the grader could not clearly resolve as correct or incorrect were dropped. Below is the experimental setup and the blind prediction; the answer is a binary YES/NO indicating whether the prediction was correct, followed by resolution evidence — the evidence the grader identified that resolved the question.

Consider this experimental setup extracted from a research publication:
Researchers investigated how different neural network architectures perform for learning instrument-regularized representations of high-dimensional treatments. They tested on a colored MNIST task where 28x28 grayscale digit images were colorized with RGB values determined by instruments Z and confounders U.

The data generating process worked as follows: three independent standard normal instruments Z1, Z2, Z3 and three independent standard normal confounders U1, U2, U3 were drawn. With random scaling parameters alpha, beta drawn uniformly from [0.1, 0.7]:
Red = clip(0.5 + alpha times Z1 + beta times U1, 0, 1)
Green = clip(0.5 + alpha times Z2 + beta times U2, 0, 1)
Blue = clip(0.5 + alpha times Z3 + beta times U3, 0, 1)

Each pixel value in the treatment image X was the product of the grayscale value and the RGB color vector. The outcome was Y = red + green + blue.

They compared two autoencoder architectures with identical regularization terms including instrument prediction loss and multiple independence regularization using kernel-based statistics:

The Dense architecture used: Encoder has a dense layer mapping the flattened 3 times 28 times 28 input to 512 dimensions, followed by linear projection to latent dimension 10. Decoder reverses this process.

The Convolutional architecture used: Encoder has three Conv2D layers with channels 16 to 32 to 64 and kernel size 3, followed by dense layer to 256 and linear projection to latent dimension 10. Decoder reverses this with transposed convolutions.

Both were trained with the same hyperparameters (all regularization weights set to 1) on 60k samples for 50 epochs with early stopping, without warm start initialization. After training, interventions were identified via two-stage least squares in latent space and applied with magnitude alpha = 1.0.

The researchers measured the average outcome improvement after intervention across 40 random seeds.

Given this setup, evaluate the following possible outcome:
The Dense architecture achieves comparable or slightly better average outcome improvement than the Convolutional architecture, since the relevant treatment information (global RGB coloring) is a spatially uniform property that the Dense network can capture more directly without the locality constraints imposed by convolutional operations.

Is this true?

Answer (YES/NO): YES